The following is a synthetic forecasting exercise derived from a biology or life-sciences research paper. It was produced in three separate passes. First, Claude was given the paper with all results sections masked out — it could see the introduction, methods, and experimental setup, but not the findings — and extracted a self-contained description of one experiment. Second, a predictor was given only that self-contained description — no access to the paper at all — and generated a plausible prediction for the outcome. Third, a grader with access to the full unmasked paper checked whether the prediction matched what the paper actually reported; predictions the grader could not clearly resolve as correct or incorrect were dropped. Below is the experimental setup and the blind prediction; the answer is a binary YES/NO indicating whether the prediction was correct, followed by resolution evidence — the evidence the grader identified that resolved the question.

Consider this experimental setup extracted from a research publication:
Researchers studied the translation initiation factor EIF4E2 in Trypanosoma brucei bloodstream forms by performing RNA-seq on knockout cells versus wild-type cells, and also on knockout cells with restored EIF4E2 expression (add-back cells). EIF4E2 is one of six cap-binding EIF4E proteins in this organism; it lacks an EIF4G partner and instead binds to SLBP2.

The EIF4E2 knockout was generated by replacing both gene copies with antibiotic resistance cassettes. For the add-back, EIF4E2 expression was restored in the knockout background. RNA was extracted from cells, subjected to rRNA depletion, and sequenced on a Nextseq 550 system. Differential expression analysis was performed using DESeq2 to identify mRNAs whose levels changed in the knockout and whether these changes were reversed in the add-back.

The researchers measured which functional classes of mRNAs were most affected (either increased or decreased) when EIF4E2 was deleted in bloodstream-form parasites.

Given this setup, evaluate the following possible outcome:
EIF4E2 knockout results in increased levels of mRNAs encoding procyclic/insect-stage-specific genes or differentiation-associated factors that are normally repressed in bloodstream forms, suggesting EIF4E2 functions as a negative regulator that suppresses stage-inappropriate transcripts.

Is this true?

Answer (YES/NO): NO